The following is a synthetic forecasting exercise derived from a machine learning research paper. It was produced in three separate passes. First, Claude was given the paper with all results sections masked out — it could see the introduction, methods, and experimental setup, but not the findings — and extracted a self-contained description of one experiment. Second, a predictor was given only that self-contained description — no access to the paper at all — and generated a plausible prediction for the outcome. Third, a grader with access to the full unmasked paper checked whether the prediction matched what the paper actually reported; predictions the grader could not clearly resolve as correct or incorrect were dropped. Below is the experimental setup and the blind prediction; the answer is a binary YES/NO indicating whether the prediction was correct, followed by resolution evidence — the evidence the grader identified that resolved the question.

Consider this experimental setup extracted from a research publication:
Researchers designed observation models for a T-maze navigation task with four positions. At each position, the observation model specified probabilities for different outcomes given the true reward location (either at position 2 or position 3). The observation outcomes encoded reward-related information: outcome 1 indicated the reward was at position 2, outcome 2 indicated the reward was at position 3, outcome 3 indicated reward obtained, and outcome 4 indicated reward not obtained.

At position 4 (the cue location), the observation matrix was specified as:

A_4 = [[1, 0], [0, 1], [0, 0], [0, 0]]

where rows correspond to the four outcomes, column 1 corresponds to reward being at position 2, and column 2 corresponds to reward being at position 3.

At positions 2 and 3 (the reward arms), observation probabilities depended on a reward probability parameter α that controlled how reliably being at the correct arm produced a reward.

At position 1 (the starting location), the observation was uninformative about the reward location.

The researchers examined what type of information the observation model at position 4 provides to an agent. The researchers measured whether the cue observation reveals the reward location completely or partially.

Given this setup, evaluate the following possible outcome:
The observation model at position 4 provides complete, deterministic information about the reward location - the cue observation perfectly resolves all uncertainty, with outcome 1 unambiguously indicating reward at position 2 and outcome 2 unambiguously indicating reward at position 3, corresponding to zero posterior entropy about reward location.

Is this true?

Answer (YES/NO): YES